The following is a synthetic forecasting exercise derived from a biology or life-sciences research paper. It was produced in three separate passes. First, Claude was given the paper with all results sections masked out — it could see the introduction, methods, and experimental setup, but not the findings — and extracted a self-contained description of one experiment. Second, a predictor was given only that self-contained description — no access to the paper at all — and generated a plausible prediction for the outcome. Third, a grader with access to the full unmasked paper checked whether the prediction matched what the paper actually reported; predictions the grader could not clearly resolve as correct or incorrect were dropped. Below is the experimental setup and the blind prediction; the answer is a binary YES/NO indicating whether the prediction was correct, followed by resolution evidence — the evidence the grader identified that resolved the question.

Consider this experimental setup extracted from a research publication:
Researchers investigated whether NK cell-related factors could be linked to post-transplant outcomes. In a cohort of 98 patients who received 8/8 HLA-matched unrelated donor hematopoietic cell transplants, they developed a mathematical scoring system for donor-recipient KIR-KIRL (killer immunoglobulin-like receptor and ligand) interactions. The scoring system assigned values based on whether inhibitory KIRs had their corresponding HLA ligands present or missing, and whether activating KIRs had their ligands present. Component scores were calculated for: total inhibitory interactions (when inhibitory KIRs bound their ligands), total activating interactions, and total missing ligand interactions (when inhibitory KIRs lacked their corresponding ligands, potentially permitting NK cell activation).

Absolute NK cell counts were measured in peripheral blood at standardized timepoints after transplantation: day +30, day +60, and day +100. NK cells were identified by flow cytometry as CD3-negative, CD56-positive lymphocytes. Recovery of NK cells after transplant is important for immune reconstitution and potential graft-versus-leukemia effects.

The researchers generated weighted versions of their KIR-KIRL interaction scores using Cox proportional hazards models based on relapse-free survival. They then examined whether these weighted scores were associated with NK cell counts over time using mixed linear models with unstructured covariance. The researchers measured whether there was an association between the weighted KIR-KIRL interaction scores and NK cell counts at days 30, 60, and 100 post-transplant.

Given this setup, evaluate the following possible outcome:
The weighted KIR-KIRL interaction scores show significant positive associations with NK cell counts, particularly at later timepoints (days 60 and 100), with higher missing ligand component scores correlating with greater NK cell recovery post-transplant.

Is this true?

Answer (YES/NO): NO